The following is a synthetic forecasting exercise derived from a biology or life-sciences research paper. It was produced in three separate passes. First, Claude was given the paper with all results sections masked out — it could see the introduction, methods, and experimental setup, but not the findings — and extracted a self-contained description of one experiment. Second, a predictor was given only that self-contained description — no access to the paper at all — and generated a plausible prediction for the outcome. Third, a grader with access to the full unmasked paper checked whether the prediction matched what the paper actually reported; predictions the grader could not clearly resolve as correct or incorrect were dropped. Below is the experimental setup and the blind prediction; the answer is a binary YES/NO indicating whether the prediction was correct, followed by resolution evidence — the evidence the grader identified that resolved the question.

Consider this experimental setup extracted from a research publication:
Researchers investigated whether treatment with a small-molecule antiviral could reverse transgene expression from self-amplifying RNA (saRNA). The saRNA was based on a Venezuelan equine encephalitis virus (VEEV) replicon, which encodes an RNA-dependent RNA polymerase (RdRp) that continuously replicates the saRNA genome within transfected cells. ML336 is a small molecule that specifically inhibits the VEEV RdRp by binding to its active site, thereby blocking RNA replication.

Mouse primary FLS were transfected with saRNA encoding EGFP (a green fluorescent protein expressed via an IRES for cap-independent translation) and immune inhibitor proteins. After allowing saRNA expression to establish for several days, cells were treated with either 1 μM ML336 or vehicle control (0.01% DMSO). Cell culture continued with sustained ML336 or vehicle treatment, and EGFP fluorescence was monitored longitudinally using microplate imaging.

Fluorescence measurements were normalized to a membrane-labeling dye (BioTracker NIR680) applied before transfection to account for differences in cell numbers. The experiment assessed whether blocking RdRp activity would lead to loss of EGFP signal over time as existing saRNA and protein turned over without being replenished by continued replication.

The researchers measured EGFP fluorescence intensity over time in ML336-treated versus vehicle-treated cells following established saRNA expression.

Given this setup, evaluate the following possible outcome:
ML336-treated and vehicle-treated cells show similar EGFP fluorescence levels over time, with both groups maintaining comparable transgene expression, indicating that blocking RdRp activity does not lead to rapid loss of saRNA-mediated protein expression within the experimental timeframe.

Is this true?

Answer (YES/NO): NO